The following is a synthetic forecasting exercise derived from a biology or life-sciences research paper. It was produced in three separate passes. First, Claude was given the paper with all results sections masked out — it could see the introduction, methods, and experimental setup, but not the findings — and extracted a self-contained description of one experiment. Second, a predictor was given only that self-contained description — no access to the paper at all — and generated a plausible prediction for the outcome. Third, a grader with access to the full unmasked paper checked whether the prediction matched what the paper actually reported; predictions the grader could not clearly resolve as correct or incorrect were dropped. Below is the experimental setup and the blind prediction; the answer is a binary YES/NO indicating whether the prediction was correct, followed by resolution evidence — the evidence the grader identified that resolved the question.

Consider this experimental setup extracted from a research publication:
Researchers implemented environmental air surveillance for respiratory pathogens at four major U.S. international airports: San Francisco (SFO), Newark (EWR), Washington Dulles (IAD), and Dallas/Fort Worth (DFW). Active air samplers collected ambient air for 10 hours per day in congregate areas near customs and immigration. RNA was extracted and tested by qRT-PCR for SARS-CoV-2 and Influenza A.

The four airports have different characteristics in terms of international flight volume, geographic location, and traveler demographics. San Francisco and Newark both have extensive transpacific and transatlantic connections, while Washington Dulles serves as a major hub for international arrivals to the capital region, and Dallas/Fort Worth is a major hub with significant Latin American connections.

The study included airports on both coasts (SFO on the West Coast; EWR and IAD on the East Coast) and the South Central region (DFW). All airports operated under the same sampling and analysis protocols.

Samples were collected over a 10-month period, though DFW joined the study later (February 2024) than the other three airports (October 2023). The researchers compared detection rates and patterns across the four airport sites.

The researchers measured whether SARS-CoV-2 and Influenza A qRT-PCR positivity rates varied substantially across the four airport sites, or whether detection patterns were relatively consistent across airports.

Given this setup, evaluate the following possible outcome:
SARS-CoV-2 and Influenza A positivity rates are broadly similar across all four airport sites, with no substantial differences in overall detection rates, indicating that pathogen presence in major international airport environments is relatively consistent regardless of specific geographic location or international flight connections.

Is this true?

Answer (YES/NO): NO